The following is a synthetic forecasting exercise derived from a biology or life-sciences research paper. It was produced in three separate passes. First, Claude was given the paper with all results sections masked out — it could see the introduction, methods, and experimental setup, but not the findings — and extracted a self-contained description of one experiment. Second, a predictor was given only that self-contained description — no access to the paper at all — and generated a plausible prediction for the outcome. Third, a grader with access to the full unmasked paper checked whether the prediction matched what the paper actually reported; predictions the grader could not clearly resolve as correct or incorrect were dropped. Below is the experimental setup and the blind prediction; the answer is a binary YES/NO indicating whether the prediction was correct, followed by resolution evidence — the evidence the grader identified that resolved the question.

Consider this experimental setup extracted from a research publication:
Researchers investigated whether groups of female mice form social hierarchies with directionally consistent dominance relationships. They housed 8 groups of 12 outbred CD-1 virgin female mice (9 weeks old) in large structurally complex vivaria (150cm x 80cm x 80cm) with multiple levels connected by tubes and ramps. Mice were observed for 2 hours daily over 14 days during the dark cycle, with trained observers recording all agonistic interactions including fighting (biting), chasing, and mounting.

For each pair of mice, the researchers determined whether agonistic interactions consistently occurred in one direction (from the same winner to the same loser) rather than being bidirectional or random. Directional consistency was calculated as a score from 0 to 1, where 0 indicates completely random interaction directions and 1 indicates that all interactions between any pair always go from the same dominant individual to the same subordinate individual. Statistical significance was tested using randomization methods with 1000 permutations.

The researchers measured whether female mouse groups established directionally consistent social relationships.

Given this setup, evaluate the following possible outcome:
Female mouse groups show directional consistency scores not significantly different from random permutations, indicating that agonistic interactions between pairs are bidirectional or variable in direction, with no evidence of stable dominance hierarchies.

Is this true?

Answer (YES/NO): NO